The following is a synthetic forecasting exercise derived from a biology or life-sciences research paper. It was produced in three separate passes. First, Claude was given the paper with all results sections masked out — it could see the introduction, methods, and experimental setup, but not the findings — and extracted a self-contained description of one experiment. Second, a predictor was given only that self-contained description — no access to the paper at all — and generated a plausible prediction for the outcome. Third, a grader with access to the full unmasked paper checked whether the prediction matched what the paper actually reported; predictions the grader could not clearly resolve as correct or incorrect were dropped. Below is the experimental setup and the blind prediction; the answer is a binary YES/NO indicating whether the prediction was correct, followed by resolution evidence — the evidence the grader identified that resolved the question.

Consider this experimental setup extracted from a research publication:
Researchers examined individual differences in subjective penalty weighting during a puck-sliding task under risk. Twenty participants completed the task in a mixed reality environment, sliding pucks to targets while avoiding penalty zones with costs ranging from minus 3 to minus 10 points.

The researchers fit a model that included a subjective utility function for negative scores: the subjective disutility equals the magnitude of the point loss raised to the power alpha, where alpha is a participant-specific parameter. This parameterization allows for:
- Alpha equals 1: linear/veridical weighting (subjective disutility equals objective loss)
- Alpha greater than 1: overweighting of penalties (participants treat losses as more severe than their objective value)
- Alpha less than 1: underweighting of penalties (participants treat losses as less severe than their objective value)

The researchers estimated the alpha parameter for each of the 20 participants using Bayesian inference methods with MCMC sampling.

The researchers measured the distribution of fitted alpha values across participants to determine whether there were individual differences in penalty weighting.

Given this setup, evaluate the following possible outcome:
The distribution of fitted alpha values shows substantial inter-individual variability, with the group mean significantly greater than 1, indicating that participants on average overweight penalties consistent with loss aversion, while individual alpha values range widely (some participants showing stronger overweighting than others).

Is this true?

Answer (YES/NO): NO